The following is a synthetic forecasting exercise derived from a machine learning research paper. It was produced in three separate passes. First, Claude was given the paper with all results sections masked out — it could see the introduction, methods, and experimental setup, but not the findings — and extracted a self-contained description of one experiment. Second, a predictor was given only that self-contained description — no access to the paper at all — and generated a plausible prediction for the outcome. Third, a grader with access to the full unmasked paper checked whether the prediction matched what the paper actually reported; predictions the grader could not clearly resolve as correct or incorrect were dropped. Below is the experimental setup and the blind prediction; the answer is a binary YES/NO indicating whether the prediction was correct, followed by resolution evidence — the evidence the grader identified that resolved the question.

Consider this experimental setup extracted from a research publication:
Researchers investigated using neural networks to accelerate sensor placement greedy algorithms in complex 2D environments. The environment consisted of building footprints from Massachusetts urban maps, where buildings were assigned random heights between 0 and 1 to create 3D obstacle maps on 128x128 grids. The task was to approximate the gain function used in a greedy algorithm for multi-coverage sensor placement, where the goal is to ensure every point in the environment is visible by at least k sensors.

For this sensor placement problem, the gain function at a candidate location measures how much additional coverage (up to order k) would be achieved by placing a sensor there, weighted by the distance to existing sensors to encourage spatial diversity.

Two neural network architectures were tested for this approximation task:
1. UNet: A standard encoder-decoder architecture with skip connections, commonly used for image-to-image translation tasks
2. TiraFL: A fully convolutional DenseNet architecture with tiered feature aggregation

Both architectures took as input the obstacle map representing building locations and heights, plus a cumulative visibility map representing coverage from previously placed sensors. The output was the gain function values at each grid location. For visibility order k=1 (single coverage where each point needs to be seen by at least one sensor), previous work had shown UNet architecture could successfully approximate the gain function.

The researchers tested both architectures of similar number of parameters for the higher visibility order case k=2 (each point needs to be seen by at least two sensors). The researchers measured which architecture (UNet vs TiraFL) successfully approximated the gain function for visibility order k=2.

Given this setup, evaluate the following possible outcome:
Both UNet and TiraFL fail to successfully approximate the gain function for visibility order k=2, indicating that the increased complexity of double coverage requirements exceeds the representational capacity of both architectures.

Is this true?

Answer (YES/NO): NO